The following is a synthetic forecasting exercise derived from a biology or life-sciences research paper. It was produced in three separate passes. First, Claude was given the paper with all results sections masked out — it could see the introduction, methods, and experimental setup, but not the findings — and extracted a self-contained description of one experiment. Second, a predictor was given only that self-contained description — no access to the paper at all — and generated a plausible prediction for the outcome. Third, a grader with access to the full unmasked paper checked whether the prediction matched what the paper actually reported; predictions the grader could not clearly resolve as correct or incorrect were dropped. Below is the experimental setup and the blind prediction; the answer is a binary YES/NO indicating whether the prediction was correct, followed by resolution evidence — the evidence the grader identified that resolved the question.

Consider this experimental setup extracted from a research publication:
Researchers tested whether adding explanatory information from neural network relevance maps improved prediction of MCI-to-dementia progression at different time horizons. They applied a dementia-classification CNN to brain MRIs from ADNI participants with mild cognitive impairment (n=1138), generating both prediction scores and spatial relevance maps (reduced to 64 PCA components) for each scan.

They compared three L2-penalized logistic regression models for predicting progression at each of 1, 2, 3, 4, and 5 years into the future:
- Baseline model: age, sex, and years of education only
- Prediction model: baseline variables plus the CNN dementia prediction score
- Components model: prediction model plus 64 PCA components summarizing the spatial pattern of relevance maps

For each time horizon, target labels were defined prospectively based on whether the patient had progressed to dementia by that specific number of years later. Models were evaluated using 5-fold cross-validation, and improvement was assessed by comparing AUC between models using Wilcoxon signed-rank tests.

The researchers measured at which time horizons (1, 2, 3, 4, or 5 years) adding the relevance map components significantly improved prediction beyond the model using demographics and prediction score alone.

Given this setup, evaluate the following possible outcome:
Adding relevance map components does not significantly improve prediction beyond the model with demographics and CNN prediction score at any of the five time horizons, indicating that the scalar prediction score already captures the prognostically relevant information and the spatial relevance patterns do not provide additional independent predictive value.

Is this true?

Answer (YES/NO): NO